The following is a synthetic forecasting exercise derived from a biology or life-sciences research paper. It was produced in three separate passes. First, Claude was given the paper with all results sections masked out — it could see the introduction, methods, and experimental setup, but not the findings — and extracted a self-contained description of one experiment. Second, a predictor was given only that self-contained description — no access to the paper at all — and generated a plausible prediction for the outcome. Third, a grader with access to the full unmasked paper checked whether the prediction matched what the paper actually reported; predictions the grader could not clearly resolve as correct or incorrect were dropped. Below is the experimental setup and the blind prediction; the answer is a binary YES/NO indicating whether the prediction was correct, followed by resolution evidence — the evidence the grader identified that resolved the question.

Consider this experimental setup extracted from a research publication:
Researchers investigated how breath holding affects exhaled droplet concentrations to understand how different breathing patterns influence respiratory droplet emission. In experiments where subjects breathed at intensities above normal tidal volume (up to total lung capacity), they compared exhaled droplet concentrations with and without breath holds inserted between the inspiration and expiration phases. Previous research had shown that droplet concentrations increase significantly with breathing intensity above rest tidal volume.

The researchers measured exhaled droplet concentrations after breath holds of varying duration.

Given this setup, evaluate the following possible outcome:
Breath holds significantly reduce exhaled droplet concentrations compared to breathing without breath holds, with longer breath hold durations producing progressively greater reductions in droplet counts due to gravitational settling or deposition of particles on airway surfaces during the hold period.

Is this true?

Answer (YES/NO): YES